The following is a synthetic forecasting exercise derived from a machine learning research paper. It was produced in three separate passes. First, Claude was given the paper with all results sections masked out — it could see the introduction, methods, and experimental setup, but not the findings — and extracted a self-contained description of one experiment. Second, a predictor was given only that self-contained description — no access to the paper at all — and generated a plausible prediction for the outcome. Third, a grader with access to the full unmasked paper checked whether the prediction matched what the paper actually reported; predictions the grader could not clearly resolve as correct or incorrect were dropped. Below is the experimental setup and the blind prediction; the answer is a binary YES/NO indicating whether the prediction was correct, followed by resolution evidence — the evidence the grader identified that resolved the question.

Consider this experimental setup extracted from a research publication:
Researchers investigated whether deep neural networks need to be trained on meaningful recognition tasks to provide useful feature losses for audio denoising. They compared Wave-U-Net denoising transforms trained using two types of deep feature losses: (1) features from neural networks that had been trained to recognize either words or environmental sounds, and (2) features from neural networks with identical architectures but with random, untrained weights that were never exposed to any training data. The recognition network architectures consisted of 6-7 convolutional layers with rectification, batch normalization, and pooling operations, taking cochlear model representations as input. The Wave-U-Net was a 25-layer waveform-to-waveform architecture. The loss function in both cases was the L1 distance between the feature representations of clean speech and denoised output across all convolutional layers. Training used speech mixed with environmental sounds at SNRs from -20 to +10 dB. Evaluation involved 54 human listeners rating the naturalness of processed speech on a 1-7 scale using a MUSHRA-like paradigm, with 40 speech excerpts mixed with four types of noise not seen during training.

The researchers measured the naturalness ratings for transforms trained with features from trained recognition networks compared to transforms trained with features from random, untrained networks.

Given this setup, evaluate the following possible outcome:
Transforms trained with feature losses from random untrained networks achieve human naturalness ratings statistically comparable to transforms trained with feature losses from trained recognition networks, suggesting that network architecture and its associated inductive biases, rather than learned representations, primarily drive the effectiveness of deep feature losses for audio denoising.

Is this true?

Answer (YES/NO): NO